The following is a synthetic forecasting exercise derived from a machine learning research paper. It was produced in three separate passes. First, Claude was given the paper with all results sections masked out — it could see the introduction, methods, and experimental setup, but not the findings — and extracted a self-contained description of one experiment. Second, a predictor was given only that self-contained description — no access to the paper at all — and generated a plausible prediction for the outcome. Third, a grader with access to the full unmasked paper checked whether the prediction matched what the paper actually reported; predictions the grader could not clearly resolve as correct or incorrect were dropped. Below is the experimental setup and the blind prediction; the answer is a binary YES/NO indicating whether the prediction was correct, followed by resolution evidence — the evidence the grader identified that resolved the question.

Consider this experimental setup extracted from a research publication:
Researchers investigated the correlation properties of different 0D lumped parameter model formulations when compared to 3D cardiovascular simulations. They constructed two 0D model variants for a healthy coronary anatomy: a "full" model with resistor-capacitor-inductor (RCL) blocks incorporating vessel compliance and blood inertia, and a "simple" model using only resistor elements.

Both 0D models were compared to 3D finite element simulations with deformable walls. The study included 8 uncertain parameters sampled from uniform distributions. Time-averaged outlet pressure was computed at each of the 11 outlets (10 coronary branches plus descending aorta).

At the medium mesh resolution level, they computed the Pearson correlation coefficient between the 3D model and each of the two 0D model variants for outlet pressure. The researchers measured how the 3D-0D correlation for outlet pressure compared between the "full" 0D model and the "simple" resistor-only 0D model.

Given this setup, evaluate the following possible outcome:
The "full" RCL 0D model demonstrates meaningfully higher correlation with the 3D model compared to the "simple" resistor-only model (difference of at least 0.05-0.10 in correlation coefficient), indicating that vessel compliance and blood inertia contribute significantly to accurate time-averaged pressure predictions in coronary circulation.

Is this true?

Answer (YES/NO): NO